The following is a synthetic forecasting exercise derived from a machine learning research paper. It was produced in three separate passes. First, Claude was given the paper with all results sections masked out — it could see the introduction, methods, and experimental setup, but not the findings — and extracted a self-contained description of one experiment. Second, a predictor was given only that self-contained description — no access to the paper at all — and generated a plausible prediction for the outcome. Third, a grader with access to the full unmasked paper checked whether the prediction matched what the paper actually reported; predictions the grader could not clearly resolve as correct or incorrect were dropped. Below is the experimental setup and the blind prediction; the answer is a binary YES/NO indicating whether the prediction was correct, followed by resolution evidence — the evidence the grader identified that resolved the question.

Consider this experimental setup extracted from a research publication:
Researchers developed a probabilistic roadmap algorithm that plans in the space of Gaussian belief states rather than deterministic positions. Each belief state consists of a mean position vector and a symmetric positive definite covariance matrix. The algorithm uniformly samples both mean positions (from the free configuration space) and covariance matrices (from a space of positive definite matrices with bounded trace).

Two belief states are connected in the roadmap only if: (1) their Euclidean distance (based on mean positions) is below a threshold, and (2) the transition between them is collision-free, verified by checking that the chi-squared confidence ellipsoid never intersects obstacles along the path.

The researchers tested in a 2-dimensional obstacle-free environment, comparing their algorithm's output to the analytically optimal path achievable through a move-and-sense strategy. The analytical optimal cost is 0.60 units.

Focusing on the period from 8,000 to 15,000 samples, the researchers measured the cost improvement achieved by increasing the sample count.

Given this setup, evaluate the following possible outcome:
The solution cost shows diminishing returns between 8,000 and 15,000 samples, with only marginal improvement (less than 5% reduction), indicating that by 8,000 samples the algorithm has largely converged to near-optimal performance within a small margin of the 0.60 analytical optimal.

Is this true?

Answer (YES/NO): NO